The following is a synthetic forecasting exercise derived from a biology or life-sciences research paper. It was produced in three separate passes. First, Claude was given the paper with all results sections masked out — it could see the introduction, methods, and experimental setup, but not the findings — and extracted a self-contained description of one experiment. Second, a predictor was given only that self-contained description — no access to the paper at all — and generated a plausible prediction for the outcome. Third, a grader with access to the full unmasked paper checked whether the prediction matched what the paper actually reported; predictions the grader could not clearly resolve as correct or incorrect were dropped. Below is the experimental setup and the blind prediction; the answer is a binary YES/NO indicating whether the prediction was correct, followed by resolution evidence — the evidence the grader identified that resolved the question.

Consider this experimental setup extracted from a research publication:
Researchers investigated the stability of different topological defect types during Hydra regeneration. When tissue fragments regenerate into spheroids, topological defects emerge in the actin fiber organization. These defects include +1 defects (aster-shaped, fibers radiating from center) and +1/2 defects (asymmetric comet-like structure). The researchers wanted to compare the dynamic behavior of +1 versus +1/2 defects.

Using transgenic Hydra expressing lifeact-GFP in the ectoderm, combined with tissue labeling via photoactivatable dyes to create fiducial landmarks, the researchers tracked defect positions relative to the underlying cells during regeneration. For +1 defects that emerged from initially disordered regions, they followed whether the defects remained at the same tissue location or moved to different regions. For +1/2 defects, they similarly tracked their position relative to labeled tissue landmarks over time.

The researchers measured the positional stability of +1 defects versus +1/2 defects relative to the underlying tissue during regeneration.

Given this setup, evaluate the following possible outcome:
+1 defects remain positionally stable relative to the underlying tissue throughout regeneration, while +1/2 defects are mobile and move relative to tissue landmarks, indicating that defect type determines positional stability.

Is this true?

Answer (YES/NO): YES